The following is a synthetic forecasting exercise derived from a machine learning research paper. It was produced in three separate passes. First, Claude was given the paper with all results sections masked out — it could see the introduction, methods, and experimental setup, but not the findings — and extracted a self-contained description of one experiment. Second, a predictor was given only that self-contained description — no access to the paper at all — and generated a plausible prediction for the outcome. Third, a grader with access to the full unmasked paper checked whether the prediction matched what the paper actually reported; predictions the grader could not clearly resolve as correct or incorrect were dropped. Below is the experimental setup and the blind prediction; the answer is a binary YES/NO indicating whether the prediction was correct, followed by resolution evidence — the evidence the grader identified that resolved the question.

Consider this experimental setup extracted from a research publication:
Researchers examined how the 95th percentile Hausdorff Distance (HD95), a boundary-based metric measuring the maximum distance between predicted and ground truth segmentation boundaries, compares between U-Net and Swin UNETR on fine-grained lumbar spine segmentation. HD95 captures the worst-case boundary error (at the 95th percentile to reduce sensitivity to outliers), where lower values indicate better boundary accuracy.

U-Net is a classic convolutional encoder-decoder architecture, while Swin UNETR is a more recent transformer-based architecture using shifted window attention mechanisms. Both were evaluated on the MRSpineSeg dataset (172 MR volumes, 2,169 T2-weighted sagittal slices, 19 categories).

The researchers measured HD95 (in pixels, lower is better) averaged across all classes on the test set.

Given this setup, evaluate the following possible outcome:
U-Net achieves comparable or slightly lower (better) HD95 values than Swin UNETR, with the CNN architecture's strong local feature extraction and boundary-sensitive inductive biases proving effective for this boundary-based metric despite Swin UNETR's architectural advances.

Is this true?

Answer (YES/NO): NO